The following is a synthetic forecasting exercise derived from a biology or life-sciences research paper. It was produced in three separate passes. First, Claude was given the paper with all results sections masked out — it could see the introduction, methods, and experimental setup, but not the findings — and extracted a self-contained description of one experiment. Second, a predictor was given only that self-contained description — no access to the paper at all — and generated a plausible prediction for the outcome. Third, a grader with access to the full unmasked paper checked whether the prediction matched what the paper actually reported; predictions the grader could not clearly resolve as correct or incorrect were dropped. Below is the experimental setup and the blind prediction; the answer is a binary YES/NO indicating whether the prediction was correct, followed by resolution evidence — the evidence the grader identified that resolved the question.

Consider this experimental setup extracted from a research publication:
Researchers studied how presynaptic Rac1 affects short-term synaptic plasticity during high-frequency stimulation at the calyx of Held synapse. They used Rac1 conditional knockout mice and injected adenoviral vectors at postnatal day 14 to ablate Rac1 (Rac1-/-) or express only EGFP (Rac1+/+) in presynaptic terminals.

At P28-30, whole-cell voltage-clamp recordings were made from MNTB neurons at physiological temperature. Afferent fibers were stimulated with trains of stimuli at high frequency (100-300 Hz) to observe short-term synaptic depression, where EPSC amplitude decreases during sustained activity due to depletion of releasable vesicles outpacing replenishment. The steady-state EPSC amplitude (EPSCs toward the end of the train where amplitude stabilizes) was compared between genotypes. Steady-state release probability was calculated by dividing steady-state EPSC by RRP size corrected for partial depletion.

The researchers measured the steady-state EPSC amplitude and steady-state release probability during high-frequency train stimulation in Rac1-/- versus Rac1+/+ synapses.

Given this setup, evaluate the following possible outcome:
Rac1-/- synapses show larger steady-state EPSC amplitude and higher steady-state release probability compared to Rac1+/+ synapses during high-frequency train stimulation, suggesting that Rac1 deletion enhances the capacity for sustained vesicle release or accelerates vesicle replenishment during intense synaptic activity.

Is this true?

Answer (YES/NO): NO